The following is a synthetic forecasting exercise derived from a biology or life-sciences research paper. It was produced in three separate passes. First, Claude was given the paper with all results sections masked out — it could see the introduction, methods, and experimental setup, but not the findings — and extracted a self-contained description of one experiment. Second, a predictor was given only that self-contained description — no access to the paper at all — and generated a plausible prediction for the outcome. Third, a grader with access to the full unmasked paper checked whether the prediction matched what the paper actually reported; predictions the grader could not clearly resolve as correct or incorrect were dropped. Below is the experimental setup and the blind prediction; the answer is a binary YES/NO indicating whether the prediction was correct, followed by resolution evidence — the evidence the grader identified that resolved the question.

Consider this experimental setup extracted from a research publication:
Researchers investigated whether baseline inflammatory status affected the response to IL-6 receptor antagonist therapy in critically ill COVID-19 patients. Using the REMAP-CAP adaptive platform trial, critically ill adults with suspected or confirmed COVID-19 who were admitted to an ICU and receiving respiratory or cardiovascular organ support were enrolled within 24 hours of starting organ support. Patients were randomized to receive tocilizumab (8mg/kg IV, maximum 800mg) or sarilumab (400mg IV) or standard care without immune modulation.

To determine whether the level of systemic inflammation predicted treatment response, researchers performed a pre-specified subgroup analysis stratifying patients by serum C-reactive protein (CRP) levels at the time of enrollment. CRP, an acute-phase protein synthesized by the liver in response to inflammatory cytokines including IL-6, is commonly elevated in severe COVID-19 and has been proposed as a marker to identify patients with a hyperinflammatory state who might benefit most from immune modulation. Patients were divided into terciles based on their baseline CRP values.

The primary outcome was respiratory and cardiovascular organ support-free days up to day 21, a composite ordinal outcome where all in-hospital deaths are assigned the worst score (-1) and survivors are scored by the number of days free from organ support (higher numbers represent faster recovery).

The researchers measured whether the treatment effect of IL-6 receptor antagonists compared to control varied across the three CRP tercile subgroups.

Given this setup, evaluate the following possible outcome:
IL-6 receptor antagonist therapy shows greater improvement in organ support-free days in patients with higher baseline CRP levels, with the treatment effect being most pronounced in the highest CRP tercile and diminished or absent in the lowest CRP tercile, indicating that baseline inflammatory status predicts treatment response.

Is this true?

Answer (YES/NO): NO